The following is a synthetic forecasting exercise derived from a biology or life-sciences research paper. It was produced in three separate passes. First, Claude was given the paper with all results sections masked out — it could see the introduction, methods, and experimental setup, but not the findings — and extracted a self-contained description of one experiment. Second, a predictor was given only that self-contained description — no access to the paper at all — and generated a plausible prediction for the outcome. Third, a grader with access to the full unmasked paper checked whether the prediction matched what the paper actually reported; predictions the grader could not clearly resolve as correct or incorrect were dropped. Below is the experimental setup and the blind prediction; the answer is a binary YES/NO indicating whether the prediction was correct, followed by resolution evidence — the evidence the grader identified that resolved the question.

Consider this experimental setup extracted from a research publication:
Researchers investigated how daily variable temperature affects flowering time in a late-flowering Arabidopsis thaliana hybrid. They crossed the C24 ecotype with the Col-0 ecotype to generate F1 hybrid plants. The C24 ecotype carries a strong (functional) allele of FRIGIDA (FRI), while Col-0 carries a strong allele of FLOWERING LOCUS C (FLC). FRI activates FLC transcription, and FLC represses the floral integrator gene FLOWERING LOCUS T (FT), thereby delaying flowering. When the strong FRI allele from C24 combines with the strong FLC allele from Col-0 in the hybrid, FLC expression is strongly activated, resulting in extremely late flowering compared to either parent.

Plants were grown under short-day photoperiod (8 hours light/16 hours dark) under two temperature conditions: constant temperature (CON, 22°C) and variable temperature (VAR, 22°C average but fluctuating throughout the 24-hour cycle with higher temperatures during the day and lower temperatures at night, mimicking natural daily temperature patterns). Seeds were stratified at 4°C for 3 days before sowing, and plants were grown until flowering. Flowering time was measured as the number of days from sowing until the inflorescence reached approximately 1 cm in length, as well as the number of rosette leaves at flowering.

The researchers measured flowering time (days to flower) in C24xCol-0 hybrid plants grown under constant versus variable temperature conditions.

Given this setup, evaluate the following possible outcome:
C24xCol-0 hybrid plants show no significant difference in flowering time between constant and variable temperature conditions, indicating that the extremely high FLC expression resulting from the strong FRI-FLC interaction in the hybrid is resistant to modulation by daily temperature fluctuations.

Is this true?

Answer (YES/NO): NO